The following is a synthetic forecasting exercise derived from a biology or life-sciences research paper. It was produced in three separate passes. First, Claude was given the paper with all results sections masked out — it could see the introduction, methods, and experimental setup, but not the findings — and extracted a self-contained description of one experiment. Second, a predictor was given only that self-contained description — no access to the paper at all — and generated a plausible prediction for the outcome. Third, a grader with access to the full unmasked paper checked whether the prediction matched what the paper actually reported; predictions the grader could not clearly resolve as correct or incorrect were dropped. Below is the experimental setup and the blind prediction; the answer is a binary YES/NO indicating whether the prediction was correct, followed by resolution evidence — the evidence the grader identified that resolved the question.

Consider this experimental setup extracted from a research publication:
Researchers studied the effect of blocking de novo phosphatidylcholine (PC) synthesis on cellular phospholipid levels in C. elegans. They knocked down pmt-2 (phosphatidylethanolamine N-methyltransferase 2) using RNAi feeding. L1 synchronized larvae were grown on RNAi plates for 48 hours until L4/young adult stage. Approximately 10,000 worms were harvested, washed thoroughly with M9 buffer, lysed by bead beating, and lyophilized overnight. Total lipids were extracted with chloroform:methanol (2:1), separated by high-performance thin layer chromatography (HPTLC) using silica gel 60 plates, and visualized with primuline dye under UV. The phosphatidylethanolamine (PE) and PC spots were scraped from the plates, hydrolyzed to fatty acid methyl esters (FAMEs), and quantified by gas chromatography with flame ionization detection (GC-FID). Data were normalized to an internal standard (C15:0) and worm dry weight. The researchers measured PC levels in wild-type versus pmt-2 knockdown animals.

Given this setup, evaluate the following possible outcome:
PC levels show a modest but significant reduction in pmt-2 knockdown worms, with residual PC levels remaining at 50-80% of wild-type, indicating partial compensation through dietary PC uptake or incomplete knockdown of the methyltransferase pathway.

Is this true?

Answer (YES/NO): NO